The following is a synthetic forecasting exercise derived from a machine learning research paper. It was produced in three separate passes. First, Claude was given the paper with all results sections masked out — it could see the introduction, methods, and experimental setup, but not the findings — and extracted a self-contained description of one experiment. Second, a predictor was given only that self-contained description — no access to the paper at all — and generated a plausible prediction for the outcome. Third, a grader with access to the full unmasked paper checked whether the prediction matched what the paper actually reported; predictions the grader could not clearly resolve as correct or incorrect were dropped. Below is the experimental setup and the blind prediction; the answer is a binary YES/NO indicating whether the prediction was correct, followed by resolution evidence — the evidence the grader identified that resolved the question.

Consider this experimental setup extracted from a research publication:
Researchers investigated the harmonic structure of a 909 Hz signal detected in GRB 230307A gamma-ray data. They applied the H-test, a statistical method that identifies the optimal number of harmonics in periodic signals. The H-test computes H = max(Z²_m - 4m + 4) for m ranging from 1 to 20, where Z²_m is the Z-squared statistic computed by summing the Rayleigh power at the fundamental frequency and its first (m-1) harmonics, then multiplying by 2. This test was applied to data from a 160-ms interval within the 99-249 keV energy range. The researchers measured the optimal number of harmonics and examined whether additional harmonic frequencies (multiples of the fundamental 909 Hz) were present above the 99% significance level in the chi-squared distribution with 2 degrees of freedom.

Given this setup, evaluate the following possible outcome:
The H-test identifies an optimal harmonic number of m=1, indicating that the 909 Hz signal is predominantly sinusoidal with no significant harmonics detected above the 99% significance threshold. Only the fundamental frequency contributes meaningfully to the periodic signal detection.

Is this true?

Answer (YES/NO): NO